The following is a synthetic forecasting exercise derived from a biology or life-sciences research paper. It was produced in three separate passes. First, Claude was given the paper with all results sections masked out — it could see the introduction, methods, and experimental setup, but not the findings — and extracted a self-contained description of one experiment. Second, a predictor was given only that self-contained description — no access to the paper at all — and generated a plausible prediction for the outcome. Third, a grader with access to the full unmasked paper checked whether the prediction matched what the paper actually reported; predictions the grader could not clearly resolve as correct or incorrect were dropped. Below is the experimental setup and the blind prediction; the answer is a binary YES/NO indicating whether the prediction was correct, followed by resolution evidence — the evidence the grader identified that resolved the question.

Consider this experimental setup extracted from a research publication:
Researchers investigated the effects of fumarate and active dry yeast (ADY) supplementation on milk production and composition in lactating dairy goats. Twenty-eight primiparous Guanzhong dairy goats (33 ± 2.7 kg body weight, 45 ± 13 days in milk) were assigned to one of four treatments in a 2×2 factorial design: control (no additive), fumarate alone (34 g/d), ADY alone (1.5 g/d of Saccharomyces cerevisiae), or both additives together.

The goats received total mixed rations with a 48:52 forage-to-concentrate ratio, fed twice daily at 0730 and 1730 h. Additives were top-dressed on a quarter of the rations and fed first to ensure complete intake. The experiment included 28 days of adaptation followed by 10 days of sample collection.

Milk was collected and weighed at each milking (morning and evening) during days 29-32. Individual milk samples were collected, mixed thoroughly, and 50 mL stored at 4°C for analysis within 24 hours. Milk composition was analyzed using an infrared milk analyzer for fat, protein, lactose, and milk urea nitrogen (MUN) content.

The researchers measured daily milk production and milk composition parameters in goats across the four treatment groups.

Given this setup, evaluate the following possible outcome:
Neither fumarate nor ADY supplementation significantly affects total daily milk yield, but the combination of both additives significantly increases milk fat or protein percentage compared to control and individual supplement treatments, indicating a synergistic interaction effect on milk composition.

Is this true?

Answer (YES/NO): NO